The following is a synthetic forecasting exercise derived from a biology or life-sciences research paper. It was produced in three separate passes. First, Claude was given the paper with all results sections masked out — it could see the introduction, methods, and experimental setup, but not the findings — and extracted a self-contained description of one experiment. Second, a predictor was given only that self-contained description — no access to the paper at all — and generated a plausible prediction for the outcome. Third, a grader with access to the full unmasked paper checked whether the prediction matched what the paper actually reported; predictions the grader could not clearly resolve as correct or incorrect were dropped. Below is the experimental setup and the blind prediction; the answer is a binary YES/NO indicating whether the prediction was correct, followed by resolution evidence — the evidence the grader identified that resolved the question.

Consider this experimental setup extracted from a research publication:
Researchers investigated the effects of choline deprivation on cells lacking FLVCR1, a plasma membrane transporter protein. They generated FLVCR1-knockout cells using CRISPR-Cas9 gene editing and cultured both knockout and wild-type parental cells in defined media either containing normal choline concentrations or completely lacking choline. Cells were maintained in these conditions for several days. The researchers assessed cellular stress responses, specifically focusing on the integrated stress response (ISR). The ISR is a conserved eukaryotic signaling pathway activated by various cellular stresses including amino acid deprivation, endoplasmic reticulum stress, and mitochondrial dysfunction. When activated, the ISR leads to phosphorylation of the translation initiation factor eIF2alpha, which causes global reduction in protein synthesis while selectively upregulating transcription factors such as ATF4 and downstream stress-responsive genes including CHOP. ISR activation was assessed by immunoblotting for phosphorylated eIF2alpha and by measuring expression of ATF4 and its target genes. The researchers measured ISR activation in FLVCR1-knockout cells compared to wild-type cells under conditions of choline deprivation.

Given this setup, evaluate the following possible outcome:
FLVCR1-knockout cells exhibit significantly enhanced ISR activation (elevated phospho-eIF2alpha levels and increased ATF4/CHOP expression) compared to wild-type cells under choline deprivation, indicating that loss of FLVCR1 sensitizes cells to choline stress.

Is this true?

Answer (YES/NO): YES